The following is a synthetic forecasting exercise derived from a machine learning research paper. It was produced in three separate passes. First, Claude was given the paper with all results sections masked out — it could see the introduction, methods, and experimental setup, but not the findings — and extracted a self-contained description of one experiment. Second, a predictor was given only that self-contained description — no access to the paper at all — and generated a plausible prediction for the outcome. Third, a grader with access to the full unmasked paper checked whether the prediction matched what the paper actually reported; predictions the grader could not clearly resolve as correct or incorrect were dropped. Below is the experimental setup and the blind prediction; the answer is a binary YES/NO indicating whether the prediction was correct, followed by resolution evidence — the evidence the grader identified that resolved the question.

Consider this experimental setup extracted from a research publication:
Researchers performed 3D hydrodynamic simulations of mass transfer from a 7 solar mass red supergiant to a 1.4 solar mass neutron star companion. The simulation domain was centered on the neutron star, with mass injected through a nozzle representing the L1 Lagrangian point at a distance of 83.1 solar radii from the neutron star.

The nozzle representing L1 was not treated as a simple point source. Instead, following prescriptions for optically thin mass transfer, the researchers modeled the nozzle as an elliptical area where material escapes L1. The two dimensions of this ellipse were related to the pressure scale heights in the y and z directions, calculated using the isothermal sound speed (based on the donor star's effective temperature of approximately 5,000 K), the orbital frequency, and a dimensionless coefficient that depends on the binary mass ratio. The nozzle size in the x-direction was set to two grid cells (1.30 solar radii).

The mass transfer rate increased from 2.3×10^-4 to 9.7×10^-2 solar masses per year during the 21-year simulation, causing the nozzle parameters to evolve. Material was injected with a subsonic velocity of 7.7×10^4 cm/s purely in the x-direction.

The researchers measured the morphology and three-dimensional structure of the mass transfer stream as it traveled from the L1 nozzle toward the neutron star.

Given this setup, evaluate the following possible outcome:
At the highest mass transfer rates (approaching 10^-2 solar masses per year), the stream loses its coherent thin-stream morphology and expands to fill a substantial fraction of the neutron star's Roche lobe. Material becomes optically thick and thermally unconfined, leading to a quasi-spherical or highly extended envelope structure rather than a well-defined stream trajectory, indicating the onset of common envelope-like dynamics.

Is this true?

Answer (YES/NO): NO